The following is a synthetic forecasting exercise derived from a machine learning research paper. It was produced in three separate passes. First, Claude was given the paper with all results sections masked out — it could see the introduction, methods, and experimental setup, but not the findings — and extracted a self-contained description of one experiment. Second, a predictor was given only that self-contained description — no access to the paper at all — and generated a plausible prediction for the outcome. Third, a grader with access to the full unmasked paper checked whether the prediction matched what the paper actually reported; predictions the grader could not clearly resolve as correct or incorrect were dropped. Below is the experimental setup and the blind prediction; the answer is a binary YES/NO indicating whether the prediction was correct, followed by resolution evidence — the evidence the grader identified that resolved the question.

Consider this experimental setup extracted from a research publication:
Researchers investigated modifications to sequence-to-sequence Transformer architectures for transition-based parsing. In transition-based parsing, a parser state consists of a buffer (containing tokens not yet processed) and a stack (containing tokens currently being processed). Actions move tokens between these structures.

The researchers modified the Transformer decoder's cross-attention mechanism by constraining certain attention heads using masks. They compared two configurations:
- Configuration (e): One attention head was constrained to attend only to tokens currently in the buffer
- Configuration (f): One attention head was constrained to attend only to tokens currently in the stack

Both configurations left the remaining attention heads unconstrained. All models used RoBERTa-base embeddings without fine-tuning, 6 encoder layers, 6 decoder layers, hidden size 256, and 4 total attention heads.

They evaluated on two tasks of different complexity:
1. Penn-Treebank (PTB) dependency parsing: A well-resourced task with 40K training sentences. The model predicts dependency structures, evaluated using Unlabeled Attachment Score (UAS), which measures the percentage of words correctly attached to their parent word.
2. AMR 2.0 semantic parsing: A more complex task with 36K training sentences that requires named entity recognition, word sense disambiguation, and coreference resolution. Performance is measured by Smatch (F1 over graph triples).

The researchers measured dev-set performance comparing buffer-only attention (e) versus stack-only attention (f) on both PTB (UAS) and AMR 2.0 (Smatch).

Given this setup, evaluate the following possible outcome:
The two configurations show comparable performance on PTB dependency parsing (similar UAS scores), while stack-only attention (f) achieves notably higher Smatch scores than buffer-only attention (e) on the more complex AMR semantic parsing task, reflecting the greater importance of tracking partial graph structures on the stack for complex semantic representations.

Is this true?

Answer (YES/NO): NO